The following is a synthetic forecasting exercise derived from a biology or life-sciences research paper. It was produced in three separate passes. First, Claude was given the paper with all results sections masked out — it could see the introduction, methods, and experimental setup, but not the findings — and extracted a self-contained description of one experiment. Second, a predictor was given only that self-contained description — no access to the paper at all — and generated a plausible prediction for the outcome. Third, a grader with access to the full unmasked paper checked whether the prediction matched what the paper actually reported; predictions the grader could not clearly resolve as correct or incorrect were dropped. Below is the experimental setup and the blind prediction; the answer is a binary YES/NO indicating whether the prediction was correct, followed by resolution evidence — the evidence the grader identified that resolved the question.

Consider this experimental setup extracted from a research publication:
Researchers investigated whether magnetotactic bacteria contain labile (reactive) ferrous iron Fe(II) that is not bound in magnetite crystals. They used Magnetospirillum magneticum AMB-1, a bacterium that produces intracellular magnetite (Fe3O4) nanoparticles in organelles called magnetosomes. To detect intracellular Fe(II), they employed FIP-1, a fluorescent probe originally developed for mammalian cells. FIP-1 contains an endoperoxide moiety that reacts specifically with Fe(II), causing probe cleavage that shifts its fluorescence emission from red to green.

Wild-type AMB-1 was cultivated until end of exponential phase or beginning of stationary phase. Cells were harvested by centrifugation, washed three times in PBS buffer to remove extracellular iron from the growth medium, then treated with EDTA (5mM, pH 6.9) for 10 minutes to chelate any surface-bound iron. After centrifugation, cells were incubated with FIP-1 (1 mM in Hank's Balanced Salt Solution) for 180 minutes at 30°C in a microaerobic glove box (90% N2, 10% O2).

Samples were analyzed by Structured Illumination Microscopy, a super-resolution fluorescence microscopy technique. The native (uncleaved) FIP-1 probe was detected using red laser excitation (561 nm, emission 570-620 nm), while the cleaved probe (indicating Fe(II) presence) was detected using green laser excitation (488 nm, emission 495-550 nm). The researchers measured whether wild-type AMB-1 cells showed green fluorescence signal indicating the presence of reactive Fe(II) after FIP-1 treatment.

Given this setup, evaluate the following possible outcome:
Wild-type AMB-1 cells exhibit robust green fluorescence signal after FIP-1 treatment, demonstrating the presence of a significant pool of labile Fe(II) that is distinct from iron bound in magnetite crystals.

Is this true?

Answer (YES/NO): YES